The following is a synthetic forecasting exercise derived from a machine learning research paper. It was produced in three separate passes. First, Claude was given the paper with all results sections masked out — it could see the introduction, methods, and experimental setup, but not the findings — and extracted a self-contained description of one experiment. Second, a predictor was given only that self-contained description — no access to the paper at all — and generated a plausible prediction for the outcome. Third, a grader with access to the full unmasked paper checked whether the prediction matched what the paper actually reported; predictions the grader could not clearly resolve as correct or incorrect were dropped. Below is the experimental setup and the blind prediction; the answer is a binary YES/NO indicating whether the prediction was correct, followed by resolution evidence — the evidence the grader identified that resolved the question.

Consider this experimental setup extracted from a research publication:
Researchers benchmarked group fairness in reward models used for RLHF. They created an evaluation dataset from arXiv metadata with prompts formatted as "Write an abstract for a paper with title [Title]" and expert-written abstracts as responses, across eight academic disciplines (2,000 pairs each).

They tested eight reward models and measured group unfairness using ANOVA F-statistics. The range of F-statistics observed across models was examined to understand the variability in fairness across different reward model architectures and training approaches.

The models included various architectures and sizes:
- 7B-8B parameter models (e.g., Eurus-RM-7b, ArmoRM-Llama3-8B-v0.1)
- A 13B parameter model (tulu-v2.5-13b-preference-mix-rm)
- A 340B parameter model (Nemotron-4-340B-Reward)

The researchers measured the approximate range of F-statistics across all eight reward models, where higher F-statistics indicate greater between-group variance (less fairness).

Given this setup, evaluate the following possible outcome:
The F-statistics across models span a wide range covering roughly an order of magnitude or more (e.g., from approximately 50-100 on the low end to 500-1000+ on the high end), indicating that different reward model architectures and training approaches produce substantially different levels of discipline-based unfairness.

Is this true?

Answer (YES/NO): NO